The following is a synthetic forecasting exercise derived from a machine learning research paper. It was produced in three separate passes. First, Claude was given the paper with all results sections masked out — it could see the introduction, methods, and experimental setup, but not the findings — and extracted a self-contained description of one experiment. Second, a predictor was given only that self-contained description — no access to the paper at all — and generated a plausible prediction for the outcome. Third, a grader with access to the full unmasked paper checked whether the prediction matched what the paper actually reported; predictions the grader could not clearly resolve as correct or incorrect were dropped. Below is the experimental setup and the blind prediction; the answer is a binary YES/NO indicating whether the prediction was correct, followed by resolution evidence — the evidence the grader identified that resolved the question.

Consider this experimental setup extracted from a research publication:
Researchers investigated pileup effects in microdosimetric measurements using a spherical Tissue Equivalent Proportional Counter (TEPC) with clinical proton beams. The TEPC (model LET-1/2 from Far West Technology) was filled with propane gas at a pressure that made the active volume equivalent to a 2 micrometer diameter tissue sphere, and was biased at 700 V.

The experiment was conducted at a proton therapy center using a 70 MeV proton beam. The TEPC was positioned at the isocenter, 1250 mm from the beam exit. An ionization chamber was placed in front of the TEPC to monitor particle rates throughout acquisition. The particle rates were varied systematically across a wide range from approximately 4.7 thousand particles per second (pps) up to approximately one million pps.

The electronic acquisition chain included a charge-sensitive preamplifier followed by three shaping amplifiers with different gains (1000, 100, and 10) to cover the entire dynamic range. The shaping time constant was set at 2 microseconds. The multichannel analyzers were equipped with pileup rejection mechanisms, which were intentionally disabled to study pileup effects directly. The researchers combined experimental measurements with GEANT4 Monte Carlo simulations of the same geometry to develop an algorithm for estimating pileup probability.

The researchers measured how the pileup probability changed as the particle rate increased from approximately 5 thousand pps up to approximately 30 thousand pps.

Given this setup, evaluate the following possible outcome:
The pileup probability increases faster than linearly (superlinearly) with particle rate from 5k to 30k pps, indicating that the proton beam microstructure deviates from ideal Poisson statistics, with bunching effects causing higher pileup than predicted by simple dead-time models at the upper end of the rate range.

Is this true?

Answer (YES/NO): NO